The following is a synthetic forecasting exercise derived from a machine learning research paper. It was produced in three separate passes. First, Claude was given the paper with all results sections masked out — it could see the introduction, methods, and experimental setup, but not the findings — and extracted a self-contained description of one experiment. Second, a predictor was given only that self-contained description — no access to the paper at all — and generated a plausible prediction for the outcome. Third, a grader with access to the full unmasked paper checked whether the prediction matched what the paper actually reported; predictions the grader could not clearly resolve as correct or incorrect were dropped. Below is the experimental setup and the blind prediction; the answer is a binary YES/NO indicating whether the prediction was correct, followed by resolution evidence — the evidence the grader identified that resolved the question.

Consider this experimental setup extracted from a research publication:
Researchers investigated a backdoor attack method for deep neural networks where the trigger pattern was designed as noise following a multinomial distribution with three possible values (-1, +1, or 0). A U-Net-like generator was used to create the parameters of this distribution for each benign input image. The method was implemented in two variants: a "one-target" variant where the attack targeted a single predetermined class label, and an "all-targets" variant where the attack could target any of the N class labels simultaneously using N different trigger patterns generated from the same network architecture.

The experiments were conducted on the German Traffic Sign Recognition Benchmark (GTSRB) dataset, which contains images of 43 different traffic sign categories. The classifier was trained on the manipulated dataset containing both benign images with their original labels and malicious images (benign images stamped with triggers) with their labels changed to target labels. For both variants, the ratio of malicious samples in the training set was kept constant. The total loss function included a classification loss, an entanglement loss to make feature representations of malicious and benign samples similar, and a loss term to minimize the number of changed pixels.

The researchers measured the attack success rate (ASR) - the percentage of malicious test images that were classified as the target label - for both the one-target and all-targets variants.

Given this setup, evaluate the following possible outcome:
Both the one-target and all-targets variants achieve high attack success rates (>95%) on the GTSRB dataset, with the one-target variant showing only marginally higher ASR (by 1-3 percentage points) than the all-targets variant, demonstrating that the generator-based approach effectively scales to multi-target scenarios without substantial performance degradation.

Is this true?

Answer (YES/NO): NO